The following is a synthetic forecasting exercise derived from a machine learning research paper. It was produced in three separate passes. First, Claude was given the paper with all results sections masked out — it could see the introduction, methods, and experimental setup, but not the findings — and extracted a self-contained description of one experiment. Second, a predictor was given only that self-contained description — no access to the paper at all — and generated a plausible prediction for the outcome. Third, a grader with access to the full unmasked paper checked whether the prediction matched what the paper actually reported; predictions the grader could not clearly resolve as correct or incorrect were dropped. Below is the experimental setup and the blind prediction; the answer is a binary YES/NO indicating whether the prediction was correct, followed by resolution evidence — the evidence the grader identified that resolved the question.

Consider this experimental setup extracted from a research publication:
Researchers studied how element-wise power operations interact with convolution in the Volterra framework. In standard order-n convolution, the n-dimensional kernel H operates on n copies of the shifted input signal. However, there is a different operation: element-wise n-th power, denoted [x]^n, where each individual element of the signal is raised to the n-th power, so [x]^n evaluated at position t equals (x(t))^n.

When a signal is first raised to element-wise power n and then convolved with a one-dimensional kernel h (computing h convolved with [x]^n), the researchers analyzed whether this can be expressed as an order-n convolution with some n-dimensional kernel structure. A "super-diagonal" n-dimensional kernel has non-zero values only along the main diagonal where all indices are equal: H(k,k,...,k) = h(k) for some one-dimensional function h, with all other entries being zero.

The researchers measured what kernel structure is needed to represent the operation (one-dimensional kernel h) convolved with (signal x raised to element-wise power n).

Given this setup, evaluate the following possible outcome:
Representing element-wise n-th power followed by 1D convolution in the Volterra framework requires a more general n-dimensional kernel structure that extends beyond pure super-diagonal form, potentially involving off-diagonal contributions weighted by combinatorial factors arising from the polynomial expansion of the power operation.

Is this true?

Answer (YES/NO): NO